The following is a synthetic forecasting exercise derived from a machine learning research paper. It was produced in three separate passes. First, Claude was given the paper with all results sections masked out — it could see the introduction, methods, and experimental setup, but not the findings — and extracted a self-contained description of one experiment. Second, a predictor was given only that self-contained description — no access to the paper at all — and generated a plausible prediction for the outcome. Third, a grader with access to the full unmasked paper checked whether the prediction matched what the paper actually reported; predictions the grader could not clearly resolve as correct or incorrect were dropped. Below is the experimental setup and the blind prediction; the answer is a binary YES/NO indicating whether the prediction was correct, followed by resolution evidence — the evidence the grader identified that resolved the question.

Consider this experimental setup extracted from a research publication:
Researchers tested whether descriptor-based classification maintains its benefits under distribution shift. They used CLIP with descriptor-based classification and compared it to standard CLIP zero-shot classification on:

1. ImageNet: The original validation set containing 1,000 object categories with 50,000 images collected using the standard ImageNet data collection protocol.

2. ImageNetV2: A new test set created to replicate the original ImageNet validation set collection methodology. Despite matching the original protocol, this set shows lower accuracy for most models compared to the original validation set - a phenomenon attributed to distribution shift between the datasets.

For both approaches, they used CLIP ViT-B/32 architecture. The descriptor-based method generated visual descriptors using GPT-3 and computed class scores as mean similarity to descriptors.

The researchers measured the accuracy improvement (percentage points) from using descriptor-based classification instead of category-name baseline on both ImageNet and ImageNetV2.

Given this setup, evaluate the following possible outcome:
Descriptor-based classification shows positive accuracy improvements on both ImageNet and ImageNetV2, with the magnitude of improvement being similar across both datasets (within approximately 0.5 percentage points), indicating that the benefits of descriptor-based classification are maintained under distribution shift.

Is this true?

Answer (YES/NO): NO